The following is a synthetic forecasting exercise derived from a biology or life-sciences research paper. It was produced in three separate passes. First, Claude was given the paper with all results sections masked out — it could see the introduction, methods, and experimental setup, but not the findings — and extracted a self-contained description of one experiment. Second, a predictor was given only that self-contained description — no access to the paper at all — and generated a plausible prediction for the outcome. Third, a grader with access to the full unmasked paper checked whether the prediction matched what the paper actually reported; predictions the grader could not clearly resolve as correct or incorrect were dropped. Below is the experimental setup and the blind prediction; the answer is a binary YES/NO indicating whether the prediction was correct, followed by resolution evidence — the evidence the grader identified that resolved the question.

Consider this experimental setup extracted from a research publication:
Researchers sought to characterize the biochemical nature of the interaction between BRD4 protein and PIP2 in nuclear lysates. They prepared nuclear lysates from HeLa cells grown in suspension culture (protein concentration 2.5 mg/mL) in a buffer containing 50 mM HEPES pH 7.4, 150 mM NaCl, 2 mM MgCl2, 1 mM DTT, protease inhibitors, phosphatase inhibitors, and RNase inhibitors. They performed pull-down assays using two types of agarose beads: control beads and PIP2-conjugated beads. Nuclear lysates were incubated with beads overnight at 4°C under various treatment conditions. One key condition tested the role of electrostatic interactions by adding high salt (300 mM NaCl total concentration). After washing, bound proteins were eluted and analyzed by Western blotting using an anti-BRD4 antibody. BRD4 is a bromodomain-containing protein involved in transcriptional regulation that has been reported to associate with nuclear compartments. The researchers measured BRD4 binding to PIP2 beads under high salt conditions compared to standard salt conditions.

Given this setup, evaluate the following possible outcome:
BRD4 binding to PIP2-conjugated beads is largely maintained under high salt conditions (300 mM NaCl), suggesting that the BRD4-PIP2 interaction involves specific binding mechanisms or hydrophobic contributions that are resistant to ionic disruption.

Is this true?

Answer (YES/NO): NO